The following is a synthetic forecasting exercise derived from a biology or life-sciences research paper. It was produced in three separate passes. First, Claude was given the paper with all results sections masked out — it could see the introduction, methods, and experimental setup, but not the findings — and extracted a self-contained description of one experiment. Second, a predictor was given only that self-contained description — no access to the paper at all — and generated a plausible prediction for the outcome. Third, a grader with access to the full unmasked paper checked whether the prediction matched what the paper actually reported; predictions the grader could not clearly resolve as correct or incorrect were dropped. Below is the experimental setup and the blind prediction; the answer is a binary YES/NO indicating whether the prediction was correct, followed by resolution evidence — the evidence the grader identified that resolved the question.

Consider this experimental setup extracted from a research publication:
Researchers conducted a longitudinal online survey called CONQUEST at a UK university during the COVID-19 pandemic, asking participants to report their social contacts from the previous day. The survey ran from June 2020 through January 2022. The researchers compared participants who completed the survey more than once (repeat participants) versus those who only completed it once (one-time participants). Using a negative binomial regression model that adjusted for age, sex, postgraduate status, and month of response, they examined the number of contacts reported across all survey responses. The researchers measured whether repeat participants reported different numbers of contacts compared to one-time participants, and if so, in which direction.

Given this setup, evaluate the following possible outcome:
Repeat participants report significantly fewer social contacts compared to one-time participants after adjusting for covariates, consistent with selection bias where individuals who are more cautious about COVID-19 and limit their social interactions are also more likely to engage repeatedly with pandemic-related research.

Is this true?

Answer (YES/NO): NO